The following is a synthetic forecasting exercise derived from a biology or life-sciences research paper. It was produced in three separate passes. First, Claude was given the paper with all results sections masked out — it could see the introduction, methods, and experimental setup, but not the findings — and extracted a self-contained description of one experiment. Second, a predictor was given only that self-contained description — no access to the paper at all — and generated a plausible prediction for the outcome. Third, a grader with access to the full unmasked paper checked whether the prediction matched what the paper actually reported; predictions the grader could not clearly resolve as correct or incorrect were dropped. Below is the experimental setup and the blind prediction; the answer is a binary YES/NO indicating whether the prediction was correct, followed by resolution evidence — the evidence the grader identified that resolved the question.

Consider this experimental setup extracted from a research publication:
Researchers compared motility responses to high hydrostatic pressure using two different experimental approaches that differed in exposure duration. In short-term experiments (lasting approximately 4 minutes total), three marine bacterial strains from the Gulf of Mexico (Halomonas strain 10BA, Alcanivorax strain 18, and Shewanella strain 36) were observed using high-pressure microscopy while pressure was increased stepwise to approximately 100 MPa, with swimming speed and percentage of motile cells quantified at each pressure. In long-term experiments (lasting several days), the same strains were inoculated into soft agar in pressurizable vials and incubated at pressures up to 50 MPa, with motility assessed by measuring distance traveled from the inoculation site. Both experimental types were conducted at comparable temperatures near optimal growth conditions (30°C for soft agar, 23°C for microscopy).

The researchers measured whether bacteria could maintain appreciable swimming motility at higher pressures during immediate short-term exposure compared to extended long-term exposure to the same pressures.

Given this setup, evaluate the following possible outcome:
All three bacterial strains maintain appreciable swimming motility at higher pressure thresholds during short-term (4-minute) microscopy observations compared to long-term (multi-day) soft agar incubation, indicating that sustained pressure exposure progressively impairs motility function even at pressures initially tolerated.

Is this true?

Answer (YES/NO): YES